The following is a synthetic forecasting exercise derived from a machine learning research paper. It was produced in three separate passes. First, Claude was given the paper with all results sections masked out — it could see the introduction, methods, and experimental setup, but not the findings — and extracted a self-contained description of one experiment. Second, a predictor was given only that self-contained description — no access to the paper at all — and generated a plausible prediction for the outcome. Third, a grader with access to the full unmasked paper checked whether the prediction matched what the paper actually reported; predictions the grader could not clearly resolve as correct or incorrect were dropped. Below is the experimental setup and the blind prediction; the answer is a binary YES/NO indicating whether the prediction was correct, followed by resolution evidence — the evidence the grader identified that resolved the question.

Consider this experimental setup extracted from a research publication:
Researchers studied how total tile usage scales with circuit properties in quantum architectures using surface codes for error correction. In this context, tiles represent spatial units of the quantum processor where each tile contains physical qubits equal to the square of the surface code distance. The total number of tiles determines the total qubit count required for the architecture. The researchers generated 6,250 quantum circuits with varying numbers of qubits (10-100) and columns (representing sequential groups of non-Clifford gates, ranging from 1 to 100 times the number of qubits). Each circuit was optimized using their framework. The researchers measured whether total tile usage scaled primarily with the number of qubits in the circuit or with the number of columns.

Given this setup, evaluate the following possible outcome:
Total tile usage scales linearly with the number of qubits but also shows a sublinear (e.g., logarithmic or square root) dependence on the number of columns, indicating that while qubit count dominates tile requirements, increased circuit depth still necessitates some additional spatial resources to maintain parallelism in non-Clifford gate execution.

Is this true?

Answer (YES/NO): NO